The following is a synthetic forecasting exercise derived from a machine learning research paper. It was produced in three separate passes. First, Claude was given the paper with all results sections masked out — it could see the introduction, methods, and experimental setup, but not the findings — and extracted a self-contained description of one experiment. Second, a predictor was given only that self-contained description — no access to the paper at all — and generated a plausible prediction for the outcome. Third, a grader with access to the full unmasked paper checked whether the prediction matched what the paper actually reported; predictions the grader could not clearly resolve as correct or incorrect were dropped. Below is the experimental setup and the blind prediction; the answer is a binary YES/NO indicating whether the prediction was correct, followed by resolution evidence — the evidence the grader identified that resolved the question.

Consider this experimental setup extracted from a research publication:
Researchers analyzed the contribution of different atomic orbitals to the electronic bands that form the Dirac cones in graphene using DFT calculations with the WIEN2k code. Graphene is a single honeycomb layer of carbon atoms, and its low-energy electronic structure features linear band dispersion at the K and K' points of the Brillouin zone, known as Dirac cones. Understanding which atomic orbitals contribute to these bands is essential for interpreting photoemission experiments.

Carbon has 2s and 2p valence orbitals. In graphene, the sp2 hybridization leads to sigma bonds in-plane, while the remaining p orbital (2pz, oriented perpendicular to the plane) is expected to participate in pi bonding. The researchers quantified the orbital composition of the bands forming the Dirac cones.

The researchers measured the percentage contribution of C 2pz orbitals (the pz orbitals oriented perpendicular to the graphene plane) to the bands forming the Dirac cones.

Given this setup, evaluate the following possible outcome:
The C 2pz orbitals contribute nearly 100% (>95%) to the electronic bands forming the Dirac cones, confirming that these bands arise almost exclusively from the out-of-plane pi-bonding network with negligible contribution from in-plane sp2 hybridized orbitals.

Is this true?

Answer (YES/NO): YES